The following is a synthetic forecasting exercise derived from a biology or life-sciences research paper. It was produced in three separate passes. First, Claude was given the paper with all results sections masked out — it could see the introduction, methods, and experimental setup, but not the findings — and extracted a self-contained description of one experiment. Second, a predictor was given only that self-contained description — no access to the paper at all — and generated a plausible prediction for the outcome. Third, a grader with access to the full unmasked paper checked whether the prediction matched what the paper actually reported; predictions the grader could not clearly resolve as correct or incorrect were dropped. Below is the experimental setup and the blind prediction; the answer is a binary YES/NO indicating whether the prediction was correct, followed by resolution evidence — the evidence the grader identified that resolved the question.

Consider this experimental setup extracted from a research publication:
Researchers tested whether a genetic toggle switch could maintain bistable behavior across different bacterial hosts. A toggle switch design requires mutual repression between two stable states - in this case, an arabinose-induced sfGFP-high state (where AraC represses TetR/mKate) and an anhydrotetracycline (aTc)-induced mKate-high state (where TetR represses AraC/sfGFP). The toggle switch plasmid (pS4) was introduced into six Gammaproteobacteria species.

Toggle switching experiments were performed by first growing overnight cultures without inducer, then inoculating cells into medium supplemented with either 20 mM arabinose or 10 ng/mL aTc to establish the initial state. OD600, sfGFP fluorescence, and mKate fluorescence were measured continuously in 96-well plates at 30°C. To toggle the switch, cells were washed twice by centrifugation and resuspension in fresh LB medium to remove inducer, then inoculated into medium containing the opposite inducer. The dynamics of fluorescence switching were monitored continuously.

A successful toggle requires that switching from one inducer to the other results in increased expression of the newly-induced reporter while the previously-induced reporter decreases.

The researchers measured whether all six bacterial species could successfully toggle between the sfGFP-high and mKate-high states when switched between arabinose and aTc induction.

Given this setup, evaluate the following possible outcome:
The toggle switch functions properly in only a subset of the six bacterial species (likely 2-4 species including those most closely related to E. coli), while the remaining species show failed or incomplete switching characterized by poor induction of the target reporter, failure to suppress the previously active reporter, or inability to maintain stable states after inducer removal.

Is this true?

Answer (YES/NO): NO